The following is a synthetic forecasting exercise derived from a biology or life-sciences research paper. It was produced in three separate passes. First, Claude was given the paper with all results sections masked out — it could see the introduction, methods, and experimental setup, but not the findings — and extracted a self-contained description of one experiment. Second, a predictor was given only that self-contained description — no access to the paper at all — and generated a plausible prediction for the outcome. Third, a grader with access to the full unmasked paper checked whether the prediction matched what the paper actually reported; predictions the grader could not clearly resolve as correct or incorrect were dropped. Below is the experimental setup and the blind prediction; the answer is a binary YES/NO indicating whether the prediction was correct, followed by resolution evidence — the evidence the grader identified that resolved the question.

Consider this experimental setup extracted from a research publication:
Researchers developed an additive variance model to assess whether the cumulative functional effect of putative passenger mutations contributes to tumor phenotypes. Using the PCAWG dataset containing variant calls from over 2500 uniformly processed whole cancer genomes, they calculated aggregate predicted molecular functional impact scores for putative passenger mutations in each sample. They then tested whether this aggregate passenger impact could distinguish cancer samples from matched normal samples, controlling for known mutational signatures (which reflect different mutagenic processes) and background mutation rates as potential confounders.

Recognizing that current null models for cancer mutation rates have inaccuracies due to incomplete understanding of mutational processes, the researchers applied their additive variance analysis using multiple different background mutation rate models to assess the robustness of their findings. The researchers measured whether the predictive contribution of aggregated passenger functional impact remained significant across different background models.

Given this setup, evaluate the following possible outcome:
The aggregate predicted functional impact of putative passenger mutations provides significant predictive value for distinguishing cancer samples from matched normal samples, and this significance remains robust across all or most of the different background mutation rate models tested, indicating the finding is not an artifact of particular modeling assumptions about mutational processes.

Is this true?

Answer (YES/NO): YES